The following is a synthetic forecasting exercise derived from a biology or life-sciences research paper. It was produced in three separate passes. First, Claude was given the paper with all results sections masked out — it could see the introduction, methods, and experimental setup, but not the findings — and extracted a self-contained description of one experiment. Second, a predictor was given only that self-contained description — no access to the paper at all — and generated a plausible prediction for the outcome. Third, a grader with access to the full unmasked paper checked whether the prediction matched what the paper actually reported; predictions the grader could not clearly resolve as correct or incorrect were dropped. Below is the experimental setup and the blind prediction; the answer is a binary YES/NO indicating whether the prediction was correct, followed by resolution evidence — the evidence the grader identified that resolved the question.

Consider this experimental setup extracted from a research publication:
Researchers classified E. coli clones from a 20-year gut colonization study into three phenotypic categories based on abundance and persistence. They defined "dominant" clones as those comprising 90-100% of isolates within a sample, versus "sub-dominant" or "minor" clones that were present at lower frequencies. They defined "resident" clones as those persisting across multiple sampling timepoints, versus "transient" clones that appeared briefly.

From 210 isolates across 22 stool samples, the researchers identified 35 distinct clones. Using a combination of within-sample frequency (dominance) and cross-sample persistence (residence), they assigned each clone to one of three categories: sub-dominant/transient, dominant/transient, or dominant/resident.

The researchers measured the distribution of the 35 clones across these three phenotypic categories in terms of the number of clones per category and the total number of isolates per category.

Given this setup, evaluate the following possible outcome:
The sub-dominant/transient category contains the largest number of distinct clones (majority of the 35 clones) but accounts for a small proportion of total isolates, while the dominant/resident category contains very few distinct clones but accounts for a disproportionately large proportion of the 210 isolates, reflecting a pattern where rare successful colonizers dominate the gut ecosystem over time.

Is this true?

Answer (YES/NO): YES